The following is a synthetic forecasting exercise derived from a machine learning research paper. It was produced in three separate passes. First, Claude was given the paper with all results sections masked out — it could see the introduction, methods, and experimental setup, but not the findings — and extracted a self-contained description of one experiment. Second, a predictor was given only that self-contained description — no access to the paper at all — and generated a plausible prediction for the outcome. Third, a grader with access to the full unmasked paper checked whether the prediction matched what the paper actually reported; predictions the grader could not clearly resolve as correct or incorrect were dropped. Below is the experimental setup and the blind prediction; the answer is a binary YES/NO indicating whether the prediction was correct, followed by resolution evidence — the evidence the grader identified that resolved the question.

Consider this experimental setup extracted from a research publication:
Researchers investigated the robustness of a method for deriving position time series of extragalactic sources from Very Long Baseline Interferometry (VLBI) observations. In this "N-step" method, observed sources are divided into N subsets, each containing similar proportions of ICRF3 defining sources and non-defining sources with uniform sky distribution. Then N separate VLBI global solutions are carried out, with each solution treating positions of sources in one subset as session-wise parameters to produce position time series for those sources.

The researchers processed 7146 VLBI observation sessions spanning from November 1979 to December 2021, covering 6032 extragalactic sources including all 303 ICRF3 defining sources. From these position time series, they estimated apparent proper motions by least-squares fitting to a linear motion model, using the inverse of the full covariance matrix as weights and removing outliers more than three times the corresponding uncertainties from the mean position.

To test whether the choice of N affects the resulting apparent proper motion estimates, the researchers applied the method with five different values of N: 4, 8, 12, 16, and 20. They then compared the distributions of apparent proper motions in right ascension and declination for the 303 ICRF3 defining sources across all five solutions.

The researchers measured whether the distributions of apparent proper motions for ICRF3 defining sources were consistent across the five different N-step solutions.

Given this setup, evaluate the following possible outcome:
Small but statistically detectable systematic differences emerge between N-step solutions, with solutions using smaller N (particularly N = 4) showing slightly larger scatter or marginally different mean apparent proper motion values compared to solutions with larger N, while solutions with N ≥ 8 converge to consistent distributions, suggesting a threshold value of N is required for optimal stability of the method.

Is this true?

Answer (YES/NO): NO